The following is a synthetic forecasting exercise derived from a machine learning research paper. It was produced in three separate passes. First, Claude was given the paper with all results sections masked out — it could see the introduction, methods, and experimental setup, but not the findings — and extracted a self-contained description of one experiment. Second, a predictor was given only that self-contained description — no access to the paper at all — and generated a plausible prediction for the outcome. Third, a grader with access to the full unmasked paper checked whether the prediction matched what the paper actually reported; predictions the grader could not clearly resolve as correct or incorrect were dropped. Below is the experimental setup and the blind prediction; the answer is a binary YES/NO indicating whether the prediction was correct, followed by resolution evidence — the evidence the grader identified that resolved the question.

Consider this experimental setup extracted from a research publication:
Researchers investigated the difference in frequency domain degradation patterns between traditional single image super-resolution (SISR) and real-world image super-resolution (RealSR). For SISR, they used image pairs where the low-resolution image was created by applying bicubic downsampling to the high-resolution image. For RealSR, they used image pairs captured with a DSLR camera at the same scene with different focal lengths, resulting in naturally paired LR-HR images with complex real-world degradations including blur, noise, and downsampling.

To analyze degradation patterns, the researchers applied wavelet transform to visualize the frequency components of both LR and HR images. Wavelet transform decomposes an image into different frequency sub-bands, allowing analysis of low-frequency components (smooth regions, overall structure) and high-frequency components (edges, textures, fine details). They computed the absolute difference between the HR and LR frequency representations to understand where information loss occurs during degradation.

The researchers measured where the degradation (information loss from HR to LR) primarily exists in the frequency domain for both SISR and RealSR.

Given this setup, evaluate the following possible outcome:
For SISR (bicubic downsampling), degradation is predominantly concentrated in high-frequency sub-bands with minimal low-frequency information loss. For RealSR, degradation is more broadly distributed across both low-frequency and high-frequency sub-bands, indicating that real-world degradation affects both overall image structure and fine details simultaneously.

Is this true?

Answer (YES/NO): YES